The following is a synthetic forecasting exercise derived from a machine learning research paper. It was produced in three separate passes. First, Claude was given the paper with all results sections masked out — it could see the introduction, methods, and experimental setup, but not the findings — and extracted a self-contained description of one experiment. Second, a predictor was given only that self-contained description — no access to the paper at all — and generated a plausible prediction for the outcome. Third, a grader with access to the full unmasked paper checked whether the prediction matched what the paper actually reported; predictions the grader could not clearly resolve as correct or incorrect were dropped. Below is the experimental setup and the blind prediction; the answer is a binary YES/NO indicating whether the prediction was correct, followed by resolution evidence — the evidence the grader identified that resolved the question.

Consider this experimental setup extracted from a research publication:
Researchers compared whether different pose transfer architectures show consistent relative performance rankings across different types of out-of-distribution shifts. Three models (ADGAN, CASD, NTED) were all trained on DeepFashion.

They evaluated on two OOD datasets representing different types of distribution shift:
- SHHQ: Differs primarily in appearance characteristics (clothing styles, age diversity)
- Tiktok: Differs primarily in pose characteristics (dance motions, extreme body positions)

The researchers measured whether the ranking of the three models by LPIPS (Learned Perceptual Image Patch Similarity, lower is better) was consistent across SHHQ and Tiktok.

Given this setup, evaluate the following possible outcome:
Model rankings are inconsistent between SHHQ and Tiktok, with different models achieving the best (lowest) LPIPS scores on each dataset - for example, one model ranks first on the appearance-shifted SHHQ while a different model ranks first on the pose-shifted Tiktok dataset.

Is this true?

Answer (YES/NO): YES